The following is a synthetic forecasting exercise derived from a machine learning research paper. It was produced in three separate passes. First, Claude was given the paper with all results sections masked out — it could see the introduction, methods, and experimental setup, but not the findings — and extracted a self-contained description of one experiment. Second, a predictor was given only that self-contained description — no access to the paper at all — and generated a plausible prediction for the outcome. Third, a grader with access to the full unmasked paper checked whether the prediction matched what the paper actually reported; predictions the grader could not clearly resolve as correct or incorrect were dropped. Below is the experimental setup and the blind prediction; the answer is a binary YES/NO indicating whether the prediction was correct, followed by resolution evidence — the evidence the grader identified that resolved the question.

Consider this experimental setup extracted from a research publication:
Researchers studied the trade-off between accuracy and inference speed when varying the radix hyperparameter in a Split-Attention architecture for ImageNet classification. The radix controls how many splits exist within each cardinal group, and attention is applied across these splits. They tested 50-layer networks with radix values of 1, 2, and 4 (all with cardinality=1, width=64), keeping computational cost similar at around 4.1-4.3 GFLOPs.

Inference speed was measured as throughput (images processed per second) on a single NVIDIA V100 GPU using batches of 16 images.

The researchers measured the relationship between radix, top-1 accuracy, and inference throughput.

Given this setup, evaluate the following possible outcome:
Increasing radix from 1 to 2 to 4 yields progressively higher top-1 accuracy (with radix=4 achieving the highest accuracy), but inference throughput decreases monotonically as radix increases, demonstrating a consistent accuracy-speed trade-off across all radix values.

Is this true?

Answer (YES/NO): YES